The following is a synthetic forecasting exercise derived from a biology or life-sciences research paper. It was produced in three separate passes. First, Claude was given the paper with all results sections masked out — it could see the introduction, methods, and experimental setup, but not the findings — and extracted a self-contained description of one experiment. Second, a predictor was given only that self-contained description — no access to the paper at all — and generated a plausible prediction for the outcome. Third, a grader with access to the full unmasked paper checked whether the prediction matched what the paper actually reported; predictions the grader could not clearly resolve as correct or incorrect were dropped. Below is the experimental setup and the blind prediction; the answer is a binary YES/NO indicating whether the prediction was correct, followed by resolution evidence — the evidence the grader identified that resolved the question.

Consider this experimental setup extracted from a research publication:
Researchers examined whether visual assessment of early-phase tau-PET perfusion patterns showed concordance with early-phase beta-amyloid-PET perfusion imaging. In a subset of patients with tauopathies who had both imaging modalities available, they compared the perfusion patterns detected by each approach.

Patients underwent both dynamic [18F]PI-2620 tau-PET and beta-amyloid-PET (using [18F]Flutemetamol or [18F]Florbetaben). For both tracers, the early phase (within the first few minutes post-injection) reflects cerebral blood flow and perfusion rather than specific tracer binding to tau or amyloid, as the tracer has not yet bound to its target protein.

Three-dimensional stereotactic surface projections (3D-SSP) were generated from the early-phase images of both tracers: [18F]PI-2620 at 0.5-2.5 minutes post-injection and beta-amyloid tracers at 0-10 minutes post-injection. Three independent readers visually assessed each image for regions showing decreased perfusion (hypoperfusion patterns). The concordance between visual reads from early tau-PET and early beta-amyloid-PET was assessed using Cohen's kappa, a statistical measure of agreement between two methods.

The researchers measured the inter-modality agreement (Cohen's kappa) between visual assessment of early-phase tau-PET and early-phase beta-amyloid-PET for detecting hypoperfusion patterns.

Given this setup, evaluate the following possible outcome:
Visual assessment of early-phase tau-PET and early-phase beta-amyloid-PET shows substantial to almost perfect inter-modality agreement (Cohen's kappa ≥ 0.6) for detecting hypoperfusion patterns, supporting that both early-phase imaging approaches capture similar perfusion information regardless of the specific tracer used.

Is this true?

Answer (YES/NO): NO